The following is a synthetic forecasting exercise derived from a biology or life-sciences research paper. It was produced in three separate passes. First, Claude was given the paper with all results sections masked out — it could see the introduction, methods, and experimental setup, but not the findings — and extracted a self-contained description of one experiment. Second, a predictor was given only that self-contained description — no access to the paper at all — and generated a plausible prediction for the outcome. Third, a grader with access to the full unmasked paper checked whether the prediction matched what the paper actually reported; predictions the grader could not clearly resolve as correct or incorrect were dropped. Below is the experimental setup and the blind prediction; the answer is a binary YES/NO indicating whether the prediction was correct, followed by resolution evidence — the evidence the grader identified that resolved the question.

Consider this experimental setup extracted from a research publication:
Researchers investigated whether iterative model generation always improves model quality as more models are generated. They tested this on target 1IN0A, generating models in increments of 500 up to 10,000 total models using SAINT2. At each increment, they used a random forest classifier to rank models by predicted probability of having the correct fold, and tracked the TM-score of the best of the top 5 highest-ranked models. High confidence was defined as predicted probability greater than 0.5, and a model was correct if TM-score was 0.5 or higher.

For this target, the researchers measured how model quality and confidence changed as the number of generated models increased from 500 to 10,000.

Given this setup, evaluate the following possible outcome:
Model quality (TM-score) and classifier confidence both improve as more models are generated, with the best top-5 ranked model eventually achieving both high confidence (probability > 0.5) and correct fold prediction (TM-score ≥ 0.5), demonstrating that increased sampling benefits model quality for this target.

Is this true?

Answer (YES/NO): NO